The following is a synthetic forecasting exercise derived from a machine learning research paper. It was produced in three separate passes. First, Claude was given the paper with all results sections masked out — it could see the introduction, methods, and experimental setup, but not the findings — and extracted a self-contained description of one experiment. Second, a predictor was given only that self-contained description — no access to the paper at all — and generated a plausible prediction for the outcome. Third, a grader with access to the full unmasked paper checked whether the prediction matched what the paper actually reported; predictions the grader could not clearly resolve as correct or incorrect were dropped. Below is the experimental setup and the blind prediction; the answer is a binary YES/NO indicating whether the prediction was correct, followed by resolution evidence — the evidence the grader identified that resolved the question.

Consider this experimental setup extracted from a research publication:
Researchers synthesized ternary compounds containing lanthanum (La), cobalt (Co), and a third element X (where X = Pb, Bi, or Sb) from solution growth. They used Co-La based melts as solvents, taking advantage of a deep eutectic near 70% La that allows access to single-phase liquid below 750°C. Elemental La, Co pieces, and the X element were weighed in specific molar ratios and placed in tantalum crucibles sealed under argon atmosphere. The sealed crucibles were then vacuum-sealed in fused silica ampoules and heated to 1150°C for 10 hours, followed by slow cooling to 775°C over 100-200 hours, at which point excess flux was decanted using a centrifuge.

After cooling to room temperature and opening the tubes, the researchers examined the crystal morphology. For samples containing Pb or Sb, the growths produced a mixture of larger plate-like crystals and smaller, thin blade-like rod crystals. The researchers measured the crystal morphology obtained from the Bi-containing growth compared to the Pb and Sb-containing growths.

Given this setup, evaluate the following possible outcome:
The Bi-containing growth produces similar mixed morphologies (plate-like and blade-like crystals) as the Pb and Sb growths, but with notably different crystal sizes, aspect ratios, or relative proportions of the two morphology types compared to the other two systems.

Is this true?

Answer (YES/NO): NO